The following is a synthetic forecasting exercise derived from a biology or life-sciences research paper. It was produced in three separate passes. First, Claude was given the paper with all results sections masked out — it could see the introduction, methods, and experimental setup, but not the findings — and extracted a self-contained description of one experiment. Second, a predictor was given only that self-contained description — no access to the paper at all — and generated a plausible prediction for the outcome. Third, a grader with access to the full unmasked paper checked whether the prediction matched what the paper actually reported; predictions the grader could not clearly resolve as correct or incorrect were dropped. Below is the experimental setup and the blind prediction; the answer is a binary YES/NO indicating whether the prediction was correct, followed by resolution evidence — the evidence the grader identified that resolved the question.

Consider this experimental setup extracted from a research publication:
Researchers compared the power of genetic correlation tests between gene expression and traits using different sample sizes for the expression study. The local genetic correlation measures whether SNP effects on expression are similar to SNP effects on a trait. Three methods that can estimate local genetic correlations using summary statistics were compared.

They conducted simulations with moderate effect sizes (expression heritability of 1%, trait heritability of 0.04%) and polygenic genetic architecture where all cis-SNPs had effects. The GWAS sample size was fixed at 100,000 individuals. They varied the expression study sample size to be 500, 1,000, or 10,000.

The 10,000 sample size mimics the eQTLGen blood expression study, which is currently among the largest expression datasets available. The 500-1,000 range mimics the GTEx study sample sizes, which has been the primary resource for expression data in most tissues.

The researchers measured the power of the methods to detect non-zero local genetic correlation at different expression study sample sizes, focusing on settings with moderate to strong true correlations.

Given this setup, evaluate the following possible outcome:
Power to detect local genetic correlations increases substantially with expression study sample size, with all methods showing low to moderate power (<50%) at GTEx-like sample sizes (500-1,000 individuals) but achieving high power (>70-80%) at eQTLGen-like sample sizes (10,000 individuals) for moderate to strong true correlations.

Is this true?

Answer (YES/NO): NO